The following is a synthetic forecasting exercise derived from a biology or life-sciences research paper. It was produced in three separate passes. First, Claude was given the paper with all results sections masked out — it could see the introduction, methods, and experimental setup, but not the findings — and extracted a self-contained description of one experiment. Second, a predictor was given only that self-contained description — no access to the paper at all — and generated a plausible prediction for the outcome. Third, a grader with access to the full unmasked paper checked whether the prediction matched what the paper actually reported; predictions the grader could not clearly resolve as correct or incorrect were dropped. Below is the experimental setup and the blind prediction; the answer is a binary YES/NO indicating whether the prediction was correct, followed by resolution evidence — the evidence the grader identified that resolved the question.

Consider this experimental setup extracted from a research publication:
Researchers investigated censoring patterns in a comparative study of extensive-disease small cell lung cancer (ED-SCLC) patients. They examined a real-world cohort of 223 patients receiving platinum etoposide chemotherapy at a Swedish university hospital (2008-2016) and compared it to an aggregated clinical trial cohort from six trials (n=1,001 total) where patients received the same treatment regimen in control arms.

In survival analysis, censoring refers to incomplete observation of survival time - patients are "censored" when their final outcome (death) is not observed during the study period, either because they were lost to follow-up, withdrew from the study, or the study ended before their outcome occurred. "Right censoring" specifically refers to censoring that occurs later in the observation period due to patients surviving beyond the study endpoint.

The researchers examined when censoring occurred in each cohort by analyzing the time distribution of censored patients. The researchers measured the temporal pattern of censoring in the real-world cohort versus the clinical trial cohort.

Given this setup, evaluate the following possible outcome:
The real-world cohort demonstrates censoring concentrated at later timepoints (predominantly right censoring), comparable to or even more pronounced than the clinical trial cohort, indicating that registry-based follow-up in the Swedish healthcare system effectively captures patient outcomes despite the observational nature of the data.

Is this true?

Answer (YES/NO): NO